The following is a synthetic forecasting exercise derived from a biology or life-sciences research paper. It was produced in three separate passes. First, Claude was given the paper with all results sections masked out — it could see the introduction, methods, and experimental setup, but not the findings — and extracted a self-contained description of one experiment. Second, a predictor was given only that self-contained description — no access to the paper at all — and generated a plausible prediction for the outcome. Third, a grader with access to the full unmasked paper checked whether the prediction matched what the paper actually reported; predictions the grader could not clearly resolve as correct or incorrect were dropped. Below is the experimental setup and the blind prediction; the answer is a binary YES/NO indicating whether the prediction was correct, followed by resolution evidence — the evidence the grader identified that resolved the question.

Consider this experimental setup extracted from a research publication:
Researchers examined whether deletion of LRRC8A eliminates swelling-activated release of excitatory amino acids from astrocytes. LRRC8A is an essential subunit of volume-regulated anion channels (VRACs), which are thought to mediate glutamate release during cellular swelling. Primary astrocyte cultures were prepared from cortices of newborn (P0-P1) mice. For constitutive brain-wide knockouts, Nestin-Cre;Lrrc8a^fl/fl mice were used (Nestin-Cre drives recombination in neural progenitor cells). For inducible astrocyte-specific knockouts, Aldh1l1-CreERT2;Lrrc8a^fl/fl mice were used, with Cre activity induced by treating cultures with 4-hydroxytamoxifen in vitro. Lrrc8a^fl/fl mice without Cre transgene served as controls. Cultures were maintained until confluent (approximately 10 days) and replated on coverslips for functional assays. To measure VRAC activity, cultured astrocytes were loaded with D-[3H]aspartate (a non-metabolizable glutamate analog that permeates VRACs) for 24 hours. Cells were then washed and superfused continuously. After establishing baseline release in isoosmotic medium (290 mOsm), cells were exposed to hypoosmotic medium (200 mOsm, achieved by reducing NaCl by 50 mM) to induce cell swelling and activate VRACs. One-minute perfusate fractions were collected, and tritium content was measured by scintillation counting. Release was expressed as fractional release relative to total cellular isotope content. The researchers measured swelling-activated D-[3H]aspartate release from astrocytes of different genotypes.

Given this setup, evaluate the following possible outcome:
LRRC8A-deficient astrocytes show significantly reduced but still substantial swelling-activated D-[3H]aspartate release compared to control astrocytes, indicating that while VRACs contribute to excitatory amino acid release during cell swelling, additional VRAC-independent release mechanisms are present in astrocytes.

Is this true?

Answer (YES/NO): NO